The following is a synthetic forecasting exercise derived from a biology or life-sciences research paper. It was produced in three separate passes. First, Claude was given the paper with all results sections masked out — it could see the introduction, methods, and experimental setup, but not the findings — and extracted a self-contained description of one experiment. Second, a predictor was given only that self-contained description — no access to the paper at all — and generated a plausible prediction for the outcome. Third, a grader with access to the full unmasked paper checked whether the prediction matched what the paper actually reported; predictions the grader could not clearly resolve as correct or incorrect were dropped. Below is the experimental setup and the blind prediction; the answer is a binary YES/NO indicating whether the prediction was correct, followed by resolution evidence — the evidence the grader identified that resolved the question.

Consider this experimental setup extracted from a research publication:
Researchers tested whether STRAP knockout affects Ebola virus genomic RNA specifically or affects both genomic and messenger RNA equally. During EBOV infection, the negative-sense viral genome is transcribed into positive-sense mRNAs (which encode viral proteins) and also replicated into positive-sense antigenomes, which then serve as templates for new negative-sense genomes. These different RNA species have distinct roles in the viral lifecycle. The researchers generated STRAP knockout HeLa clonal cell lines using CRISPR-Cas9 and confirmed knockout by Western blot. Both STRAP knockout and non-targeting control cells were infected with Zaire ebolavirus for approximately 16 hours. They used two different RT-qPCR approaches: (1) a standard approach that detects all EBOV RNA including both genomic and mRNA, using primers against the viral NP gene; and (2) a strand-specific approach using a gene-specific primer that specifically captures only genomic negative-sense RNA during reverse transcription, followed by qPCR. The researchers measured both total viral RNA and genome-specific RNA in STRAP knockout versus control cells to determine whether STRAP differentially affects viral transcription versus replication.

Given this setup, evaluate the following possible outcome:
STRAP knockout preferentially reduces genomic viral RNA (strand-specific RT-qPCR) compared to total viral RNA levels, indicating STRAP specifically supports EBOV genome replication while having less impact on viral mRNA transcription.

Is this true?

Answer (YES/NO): NO